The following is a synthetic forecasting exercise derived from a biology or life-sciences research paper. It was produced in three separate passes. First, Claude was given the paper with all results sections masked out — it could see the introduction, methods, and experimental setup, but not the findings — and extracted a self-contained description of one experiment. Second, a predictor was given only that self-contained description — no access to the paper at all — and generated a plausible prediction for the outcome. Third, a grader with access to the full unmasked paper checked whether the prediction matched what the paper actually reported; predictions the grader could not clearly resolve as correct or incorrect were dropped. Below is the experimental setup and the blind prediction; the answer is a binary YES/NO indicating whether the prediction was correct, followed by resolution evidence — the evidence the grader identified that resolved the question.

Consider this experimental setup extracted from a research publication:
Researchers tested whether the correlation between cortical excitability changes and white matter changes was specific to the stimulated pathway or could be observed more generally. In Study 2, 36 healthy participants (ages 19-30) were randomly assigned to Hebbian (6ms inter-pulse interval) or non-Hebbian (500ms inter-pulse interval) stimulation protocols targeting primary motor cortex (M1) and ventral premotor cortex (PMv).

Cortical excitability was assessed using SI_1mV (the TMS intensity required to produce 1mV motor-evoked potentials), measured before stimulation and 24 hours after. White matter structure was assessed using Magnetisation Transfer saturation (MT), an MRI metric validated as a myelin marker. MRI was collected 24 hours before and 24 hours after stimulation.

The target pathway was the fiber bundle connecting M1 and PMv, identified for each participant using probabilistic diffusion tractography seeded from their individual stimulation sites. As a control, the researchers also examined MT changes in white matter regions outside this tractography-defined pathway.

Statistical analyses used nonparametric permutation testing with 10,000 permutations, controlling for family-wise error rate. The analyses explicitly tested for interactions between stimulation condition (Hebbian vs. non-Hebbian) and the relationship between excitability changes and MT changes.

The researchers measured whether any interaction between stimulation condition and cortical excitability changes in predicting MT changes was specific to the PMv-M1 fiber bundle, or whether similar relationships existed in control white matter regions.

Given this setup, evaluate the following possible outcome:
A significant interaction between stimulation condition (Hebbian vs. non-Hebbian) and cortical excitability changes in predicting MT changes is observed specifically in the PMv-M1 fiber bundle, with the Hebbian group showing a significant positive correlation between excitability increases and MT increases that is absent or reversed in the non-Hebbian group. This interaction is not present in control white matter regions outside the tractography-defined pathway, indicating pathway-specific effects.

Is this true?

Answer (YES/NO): YES